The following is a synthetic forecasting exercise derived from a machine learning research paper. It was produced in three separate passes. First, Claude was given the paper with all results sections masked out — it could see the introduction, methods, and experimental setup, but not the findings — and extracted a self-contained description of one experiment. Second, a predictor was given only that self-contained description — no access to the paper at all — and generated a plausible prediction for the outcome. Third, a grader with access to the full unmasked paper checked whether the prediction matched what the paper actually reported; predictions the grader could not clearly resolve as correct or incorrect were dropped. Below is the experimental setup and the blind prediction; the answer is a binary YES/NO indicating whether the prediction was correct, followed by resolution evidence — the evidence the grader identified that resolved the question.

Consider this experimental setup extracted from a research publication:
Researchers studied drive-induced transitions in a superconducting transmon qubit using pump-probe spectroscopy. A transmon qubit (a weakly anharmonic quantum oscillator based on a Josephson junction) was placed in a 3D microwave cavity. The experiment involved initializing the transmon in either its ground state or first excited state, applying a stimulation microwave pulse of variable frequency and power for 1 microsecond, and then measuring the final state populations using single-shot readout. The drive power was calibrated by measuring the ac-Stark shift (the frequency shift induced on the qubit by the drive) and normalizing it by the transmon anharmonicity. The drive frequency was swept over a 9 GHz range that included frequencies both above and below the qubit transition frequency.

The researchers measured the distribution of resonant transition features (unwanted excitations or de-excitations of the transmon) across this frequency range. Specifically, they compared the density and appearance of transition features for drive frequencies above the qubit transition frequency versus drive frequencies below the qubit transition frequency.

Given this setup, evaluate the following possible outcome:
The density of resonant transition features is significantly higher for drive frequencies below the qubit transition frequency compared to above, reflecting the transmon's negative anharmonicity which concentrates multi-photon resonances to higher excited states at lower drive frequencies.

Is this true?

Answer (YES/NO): YES